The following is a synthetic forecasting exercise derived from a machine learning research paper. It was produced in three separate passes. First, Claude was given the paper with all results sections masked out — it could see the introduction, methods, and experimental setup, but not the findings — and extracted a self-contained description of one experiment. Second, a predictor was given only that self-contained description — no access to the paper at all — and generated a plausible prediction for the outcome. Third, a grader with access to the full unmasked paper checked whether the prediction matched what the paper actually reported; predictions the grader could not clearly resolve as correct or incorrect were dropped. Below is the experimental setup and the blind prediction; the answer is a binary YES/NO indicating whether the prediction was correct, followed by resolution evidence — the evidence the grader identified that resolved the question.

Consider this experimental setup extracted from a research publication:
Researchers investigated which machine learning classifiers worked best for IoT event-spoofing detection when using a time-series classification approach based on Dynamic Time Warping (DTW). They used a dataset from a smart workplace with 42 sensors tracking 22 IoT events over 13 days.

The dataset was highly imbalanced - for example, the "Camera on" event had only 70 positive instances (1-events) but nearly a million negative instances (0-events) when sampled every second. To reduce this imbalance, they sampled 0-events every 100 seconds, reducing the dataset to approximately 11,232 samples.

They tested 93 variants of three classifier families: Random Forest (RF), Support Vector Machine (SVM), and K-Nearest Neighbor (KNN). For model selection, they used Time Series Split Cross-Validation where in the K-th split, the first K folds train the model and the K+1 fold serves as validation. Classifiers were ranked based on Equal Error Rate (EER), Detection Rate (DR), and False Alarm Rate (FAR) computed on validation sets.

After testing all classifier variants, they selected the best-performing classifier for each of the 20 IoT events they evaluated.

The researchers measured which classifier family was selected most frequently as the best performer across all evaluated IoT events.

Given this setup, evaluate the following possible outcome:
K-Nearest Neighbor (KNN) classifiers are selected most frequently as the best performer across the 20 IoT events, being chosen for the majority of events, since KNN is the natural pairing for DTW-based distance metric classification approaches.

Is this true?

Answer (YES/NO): NO